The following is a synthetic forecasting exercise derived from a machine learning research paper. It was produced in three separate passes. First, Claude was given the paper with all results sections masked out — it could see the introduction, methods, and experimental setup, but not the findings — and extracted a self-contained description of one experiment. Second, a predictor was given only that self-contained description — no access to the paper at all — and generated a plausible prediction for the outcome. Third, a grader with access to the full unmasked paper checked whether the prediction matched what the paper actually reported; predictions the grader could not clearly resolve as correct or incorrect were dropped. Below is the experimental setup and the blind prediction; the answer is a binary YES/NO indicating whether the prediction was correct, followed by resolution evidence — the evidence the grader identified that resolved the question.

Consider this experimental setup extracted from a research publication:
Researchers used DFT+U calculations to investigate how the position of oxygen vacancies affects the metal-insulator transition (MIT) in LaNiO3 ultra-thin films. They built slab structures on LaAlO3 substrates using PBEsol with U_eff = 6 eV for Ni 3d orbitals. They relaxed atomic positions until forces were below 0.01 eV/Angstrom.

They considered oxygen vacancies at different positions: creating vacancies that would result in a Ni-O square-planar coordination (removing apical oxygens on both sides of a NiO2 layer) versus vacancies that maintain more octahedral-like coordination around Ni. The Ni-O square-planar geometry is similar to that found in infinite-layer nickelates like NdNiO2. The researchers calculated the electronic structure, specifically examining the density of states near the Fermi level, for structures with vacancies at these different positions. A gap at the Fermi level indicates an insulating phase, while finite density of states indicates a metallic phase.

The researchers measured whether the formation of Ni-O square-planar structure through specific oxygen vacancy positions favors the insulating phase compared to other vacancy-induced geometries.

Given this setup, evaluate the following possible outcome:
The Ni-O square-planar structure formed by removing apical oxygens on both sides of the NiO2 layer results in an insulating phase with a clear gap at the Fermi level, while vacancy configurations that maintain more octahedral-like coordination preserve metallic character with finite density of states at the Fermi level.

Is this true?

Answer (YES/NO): NO